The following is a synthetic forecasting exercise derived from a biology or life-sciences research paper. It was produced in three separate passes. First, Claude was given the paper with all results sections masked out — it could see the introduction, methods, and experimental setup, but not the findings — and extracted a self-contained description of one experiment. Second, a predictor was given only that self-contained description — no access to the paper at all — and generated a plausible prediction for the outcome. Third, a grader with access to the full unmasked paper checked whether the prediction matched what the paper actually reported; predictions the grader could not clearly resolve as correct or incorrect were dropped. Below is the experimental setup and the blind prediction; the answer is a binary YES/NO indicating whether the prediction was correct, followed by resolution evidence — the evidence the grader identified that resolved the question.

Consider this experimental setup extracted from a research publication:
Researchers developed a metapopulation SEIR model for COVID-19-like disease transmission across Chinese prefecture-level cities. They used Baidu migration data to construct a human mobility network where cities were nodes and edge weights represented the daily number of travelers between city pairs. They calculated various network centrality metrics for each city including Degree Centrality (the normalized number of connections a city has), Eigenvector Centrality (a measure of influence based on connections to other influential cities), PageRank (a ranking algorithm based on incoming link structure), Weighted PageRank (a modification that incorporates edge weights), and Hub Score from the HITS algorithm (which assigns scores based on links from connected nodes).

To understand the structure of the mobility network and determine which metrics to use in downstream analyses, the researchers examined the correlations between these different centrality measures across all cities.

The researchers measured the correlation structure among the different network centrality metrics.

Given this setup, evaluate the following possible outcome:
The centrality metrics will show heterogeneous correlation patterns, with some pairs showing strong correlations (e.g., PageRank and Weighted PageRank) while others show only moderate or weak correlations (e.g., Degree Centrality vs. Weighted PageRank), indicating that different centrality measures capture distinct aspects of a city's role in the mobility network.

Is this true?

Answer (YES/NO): YES